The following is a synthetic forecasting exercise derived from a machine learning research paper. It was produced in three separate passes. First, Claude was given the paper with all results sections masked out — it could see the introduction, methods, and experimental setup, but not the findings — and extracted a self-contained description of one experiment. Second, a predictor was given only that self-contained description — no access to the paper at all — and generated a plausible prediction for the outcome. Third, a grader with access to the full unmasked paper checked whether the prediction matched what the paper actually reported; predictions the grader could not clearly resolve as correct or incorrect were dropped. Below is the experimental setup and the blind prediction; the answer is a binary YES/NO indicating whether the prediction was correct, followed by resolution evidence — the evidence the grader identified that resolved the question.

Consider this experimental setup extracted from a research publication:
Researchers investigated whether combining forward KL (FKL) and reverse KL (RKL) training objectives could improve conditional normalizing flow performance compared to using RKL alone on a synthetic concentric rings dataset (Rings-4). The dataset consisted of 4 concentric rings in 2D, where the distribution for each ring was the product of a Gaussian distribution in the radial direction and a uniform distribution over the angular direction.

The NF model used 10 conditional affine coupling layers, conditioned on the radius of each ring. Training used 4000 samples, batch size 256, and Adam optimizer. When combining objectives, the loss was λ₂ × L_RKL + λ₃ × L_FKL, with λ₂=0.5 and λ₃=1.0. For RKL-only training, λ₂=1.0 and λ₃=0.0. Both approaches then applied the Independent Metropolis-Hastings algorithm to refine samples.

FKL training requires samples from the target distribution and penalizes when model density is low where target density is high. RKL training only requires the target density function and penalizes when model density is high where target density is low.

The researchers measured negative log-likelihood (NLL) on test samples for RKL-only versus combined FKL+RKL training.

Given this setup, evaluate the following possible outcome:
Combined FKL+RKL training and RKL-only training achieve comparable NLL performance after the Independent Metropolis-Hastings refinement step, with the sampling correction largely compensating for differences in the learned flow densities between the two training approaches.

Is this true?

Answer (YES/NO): NO